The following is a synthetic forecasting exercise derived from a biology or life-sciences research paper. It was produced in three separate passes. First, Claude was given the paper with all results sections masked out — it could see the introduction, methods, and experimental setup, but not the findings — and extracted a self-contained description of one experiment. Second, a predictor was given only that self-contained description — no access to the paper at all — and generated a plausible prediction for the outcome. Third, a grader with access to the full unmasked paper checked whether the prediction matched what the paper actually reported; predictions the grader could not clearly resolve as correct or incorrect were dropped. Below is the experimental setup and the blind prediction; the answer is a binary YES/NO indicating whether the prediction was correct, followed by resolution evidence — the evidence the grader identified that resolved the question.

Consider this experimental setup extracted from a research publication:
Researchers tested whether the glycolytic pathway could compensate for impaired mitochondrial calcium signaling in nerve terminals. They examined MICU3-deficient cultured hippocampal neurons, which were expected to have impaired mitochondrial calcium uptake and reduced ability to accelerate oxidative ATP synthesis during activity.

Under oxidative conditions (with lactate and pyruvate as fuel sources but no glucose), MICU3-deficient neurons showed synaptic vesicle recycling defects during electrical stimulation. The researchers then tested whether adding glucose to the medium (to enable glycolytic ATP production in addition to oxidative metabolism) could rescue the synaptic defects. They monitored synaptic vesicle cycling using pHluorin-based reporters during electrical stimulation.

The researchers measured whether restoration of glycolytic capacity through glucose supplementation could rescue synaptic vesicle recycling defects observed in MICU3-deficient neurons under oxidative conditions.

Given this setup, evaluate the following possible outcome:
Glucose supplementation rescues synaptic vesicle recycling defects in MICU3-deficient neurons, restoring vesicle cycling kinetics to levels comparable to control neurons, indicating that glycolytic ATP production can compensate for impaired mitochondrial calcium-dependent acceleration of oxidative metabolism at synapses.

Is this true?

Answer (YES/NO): NO